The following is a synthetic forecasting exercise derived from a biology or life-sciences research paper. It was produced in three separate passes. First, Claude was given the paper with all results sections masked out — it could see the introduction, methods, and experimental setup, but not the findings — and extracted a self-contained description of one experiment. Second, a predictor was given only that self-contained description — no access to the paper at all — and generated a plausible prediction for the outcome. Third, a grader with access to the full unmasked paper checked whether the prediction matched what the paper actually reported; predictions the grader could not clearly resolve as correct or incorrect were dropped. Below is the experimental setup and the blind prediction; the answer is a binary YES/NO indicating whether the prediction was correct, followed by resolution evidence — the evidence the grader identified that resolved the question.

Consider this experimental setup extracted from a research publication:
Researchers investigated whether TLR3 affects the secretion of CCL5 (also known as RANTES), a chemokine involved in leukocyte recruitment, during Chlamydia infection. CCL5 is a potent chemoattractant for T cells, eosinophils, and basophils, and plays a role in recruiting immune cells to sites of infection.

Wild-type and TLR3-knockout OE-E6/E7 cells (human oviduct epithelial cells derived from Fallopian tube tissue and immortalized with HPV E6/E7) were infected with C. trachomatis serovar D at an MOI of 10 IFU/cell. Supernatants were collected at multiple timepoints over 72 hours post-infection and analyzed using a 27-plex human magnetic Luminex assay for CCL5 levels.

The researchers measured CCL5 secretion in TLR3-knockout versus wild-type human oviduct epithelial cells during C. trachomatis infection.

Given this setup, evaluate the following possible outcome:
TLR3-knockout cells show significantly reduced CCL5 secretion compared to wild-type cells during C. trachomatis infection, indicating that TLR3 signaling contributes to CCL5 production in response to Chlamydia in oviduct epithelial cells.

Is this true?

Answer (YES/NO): NO